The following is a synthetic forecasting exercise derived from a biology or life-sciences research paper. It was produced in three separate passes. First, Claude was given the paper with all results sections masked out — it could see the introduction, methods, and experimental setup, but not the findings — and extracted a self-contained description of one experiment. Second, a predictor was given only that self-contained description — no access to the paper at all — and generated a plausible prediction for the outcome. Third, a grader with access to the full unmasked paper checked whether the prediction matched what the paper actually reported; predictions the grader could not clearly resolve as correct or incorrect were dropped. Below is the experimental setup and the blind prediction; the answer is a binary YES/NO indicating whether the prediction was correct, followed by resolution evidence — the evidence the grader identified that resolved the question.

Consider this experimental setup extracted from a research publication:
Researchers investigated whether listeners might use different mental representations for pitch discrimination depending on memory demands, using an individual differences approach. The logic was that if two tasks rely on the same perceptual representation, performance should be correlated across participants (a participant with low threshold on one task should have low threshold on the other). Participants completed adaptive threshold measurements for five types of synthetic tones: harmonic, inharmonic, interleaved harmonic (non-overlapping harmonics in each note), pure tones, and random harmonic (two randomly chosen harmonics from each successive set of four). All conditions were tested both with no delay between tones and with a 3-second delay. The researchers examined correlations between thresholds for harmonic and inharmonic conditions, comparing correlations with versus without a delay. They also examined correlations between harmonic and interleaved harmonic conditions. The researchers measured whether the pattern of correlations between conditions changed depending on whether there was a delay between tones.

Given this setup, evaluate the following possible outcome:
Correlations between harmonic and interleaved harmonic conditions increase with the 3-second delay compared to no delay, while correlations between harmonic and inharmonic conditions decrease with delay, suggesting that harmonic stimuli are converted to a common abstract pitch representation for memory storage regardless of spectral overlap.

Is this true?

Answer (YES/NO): YES